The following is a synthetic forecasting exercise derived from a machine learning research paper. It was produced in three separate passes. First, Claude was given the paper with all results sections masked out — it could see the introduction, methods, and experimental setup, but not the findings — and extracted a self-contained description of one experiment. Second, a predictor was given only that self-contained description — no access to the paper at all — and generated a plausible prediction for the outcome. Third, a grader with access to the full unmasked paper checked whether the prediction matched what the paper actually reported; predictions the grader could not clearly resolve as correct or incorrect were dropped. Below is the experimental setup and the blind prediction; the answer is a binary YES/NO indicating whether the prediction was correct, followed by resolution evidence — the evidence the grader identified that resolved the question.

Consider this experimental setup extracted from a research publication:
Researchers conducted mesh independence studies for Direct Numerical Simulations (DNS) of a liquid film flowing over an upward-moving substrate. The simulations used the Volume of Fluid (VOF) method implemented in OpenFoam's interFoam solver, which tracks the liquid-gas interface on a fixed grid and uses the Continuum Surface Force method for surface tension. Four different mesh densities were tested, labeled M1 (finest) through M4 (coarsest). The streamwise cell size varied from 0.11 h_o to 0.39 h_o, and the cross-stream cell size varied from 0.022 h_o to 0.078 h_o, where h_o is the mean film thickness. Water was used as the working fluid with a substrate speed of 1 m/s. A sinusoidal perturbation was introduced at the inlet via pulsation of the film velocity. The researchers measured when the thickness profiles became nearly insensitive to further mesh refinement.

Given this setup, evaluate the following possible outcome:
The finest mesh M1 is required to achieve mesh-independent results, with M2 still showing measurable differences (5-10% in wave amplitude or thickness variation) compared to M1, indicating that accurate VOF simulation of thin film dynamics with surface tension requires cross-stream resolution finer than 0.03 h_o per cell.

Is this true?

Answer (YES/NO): NO